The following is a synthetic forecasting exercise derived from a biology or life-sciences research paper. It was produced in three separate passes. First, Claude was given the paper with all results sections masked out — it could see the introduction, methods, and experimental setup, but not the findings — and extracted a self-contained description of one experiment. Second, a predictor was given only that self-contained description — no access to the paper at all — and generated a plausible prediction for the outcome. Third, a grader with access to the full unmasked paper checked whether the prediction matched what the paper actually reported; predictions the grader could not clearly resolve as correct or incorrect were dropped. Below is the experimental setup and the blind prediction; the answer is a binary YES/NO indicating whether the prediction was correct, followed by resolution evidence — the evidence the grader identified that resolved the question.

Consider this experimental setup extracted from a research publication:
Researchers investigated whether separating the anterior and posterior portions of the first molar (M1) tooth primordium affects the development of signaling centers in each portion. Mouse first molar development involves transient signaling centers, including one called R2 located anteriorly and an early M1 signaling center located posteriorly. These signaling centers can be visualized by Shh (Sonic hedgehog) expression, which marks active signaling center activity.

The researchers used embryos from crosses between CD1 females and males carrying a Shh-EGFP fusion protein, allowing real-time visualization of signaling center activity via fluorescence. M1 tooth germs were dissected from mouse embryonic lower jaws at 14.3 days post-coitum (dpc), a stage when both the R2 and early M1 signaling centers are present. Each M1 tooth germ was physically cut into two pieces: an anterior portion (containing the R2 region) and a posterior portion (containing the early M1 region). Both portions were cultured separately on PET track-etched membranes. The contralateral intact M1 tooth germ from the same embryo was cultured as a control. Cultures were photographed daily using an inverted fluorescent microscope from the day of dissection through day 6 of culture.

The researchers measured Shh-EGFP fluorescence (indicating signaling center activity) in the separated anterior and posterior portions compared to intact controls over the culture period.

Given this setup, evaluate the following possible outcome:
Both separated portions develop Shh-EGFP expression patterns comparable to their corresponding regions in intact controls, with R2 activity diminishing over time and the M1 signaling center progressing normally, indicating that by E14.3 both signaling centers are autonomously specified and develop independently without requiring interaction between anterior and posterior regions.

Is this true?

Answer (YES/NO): NO